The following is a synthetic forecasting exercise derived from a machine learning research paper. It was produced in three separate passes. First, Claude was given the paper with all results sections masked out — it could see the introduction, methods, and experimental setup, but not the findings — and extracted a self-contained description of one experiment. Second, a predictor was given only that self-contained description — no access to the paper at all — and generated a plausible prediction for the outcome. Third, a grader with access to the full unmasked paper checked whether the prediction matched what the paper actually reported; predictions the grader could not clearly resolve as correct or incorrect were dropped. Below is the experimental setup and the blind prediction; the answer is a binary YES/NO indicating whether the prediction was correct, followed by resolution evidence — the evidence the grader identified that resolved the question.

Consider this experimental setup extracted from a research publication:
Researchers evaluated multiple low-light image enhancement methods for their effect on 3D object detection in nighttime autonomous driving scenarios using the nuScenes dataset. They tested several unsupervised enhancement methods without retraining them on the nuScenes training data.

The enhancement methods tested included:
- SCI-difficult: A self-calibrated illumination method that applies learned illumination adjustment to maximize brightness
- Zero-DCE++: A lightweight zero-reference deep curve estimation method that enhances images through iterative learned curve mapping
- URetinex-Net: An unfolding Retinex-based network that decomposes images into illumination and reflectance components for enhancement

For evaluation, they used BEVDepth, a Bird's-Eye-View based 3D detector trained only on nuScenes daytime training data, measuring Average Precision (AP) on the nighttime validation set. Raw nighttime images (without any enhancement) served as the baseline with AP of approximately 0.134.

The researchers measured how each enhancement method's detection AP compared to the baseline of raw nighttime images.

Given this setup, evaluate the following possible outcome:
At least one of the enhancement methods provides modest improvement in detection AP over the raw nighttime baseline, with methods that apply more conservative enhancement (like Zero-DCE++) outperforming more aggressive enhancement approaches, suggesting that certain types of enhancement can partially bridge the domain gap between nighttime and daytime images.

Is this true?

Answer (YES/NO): NO